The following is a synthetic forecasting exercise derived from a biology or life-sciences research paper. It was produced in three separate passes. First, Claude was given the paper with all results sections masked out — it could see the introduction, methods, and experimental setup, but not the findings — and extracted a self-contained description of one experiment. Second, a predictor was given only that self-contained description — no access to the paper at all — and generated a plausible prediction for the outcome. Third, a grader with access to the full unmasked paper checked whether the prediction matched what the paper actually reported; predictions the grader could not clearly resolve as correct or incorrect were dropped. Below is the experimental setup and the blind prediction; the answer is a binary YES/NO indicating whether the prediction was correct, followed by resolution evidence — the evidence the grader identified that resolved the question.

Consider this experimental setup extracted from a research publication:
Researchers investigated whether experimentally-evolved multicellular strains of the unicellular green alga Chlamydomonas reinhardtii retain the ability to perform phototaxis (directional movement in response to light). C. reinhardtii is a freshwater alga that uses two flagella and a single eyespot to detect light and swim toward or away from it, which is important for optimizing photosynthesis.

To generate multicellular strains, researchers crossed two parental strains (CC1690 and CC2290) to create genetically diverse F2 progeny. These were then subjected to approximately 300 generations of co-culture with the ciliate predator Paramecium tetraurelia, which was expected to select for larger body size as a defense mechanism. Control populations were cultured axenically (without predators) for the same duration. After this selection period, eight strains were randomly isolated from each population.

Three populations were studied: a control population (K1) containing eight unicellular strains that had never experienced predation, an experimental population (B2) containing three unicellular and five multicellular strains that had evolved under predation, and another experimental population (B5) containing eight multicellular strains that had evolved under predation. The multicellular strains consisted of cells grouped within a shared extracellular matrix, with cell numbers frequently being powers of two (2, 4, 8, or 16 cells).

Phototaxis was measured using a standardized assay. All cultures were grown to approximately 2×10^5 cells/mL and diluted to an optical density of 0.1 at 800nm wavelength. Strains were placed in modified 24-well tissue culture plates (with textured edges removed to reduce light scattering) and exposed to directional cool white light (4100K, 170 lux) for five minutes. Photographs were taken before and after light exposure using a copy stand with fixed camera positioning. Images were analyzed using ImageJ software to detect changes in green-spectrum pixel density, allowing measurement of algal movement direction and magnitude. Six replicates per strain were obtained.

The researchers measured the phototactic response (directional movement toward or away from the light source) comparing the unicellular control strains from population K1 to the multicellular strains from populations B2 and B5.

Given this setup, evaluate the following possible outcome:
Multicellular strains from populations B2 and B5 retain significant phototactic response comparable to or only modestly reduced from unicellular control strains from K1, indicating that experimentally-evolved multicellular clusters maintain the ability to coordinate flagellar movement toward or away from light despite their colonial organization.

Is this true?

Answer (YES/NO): NO